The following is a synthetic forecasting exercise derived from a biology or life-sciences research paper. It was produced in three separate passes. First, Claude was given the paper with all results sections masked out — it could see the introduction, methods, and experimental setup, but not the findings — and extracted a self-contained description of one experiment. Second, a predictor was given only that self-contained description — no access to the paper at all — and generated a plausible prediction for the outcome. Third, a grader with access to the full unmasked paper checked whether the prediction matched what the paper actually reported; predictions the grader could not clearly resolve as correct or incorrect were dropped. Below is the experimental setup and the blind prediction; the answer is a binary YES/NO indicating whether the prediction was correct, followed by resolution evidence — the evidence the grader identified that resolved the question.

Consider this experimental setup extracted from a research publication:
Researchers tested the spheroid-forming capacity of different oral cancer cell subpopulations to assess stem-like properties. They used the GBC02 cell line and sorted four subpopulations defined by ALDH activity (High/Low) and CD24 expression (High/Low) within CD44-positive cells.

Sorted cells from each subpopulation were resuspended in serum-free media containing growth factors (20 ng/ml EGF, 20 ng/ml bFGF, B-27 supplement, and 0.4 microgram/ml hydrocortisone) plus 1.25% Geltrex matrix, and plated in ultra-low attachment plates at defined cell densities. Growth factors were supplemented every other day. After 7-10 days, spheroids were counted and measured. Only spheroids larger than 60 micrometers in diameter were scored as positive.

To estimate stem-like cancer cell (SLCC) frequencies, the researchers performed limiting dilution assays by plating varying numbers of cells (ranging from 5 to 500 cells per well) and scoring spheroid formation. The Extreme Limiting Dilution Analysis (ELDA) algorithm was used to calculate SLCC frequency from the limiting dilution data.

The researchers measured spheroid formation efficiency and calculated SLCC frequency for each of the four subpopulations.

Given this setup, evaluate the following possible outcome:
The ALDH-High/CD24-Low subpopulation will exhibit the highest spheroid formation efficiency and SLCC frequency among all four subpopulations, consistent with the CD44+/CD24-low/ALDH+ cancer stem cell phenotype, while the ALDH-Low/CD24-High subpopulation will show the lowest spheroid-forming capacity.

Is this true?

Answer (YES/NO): YES